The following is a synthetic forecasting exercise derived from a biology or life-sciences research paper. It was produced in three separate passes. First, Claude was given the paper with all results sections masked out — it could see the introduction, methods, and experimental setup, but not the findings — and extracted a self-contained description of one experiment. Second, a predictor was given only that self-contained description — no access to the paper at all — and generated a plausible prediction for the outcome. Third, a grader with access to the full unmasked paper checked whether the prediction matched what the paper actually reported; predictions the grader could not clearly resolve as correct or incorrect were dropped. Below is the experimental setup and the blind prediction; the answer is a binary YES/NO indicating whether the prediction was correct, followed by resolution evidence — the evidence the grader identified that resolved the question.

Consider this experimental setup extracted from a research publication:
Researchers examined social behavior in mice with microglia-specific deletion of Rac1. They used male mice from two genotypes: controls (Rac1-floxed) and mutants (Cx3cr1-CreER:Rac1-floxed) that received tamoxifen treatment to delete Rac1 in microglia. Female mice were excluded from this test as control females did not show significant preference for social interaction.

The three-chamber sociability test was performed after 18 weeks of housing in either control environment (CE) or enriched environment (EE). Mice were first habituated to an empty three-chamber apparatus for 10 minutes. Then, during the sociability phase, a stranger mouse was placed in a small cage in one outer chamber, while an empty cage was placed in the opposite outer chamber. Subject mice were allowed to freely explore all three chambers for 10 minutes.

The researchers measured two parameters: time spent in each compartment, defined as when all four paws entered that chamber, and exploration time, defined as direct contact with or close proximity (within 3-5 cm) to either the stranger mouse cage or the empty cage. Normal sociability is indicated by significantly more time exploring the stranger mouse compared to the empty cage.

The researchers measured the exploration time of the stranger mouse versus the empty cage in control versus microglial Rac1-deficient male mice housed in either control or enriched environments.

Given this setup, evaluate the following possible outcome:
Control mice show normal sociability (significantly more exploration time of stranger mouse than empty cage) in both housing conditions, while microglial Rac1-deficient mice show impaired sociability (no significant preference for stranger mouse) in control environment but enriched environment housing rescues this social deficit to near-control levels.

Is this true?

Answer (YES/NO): NO